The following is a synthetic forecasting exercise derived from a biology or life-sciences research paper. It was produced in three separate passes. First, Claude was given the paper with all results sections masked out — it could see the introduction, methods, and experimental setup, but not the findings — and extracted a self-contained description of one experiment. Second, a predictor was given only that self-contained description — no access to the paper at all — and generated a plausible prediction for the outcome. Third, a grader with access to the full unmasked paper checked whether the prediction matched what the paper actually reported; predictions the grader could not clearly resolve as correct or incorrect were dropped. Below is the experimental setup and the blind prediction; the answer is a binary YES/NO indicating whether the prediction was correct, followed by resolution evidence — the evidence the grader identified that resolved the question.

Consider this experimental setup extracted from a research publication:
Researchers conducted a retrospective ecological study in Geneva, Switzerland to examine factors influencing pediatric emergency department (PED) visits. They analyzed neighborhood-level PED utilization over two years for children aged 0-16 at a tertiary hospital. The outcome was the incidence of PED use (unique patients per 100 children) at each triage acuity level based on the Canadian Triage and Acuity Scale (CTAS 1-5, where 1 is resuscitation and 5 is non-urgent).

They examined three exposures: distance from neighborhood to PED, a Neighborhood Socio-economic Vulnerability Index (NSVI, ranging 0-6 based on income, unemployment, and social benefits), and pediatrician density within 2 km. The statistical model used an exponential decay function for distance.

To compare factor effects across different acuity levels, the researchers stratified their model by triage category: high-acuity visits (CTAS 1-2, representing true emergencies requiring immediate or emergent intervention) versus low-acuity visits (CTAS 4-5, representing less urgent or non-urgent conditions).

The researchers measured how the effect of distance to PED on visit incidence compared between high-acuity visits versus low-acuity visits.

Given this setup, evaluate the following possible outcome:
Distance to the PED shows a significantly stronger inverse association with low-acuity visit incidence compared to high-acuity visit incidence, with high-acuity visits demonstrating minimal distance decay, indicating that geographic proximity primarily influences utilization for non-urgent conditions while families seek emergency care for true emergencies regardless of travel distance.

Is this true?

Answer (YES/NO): YES